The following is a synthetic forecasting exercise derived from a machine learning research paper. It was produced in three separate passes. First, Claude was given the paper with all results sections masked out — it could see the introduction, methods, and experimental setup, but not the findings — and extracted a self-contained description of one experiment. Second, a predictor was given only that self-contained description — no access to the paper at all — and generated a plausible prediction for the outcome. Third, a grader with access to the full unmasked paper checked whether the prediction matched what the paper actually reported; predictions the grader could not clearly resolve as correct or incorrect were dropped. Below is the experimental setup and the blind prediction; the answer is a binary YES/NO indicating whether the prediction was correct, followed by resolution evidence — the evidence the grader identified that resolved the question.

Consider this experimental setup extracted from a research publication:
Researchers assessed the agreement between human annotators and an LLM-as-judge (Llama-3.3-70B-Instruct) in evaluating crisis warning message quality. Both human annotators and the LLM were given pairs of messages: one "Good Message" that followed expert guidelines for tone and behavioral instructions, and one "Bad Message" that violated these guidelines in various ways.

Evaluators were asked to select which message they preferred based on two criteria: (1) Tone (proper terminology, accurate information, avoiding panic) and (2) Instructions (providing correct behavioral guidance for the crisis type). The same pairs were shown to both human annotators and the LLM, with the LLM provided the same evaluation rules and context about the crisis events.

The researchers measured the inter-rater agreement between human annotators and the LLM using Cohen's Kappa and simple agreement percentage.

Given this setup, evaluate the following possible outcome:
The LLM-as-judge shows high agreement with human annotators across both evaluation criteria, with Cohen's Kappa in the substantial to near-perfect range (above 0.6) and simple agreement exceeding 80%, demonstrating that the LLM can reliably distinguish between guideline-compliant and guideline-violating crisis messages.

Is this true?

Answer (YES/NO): YES